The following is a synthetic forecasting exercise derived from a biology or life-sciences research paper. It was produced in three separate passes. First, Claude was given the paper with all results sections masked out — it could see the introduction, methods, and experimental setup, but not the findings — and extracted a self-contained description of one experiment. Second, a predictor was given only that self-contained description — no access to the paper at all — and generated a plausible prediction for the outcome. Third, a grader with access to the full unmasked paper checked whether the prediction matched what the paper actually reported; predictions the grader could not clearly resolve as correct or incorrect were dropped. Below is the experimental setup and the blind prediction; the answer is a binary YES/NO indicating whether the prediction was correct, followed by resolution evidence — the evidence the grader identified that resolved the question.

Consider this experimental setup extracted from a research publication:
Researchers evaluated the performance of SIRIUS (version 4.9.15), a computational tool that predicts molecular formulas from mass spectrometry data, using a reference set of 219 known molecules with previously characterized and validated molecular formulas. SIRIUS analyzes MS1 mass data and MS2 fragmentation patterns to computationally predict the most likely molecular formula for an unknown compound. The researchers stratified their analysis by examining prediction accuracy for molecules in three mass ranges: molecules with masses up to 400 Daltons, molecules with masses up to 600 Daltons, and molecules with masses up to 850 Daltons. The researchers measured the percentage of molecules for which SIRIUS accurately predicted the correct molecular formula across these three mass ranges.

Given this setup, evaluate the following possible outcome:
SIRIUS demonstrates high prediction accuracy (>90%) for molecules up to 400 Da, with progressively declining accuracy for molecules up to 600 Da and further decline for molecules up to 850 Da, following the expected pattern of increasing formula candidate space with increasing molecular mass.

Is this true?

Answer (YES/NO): YES